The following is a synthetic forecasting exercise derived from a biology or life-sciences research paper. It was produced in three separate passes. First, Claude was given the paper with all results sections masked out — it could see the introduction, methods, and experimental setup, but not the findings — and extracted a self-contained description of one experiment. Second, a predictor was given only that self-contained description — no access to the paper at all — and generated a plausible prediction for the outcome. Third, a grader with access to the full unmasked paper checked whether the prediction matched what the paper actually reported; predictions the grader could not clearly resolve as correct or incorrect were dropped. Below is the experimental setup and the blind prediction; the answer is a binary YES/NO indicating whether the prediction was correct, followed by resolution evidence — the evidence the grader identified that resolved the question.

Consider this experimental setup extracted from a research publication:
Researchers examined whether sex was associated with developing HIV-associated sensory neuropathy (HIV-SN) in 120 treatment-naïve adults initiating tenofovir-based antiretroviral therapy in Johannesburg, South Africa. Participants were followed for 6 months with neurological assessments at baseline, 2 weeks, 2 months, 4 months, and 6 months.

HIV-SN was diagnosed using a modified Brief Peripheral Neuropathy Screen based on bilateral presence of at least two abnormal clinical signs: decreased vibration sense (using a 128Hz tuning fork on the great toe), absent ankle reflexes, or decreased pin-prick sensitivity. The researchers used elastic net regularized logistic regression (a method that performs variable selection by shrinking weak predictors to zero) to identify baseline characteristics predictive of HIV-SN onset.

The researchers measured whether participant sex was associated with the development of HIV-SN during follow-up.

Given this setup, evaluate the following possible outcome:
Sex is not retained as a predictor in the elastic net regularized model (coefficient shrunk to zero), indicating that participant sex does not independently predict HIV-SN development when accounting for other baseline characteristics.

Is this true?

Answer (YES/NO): YES